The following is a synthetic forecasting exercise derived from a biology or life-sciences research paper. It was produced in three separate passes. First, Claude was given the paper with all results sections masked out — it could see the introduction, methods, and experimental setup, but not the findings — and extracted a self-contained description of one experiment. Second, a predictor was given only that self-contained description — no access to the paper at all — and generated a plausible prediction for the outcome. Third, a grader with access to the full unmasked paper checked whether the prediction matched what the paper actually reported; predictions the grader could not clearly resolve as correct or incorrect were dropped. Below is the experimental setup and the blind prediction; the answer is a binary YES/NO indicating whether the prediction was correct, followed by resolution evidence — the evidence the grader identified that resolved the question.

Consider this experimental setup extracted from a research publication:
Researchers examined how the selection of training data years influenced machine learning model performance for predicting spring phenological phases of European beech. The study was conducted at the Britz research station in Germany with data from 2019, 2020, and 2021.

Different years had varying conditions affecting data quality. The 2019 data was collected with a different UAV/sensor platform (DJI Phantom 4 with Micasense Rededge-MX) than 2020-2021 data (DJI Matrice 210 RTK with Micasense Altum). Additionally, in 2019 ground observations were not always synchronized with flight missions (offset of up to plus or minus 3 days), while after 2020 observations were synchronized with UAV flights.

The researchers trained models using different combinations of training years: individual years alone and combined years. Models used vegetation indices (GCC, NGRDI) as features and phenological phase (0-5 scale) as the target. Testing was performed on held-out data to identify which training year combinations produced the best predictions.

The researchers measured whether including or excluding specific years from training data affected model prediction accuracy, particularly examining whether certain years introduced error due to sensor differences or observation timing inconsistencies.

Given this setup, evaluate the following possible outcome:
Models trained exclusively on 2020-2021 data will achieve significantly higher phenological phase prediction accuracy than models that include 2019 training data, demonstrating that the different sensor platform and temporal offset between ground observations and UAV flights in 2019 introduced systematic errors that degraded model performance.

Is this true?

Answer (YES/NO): NO